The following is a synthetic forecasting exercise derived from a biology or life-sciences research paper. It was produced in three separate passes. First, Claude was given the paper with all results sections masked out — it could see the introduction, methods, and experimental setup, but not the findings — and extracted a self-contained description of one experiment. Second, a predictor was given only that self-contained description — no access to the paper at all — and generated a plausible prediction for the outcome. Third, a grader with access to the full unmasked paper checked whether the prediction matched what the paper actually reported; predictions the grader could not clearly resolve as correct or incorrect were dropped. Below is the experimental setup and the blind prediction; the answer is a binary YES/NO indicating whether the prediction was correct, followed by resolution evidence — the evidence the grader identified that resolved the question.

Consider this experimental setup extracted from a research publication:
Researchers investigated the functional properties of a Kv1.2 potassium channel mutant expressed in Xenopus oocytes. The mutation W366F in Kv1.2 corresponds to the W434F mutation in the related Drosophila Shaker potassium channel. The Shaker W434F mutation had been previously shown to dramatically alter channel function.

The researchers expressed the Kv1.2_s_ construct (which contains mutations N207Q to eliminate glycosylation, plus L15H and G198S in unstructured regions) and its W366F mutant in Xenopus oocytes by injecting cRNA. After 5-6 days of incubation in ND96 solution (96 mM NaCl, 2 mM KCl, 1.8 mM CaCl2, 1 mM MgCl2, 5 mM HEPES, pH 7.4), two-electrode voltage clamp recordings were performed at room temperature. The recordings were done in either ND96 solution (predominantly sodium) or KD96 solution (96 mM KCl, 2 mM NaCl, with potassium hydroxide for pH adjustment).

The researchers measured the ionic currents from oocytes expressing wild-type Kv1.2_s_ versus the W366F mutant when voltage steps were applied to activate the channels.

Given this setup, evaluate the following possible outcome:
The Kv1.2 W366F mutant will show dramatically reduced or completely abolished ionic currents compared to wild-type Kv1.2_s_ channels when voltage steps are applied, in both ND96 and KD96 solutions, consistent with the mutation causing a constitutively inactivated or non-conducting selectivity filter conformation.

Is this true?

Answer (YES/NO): NO